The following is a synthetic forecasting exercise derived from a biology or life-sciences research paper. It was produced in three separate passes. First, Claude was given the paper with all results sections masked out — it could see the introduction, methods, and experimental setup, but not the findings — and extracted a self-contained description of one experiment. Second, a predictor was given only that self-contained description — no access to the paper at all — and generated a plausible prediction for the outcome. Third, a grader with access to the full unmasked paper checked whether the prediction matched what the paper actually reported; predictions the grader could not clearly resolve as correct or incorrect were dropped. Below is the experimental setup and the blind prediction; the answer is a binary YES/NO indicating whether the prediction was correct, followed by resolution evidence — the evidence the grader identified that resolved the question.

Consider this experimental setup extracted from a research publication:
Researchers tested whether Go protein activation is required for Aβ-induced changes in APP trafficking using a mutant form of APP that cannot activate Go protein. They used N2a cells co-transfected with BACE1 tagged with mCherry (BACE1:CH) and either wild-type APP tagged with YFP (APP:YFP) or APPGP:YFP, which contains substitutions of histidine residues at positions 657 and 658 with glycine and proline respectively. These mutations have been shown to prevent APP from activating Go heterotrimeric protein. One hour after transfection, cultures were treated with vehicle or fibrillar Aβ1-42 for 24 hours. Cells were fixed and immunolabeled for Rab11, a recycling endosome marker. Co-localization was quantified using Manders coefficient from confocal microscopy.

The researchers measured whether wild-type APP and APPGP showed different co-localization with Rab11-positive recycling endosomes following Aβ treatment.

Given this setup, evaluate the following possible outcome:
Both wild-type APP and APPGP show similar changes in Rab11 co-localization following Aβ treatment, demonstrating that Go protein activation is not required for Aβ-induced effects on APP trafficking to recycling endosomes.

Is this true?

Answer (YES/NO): NO